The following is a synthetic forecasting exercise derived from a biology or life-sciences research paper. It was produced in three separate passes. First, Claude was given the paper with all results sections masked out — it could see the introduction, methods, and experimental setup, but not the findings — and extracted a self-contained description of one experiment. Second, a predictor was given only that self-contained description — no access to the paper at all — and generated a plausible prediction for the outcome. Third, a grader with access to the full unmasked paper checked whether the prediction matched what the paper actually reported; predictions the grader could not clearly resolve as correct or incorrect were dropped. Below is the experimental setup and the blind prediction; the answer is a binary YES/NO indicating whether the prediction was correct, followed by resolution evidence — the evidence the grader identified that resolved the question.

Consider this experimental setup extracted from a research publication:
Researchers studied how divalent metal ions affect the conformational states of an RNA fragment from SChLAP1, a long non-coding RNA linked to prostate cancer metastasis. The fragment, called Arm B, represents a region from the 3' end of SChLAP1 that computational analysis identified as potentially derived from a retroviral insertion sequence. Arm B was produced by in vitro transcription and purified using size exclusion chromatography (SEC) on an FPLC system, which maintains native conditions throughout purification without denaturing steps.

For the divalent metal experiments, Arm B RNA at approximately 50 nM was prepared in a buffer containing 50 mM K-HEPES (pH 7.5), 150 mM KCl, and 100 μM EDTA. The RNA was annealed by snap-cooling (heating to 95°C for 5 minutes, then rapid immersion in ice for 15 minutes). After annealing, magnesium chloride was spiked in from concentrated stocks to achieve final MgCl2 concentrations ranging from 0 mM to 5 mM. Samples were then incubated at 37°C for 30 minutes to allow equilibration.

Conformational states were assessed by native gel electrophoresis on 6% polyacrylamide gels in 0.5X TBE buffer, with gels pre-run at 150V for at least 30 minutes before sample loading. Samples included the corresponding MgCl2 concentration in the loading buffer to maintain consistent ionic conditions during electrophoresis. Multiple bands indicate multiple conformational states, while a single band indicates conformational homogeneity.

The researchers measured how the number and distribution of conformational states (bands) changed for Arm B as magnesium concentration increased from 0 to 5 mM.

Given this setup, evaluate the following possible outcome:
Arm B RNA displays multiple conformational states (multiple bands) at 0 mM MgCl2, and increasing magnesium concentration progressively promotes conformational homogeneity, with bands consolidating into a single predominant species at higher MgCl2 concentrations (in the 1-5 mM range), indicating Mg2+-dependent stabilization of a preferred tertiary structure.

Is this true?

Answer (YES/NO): NO